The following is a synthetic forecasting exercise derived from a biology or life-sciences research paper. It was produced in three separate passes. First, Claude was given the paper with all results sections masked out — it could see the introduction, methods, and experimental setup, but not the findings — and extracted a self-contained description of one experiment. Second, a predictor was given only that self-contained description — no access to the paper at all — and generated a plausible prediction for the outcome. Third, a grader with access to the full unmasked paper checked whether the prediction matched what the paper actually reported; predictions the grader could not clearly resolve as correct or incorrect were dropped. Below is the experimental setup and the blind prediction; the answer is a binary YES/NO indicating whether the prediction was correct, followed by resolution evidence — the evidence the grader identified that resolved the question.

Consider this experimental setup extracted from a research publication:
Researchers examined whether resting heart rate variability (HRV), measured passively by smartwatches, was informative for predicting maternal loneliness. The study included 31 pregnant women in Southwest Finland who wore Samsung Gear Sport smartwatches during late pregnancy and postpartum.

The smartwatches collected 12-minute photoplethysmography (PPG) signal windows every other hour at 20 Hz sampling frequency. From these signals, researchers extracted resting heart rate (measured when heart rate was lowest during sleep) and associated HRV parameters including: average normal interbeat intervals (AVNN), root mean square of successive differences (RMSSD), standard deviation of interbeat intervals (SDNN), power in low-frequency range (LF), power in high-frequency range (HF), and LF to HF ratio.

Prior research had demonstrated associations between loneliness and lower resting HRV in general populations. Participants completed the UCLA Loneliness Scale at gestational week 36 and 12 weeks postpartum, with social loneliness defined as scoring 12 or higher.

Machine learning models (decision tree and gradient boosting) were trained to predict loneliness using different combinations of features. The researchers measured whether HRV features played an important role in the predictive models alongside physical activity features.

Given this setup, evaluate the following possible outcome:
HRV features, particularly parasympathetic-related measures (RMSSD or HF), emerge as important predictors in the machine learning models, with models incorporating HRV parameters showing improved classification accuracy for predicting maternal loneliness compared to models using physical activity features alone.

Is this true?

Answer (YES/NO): NO